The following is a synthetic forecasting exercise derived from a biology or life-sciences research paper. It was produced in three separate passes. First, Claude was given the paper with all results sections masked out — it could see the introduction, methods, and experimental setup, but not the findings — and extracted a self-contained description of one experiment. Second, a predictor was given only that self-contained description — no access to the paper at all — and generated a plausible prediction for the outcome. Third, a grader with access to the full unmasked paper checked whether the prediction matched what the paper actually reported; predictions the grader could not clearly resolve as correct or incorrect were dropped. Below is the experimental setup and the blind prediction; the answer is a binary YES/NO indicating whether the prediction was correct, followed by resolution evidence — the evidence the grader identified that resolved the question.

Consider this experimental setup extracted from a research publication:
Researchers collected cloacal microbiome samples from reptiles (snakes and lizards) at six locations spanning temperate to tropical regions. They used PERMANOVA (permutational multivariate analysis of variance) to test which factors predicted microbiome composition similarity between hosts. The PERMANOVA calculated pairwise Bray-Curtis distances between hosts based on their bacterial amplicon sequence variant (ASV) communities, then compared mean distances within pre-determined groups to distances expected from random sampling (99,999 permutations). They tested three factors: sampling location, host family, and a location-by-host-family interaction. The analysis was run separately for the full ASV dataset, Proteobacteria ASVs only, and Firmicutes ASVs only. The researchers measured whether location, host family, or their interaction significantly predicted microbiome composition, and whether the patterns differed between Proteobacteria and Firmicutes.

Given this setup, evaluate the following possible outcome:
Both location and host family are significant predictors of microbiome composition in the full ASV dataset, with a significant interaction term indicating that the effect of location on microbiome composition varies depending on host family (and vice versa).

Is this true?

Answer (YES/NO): YES